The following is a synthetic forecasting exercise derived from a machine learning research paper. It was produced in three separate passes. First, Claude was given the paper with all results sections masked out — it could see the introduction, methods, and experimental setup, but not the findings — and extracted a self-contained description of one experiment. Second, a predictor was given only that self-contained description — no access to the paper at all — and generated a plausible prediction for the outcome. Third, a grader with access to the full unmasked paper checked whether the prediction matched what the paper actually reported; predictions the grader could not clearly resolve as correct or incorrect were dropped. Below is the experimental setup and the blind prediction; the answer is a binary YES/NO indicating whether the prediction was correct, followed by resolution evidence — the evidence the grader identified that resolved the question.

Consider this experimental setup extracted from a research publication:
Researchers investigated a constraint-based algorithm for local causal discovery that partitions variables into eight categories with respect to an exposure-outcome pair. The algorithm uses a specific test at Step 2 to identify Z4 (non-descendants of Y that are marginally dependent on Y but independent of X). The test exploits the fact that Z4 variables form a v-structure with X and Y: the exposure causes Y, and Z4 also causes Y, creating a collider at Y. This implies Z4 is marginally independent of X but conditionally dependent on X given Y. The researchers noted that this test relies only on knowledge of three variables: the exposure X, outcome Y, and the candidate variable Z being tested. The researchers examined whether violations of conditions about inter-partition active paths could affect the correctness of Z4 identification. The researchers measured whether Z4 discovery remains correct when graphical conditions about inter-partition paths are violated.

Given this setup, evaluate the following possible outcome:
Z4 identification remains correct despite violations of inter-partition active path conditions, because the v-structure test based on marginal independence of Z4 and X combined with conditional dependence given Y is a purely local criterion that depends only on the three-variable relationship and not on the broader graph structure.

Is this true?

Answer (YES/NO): YES